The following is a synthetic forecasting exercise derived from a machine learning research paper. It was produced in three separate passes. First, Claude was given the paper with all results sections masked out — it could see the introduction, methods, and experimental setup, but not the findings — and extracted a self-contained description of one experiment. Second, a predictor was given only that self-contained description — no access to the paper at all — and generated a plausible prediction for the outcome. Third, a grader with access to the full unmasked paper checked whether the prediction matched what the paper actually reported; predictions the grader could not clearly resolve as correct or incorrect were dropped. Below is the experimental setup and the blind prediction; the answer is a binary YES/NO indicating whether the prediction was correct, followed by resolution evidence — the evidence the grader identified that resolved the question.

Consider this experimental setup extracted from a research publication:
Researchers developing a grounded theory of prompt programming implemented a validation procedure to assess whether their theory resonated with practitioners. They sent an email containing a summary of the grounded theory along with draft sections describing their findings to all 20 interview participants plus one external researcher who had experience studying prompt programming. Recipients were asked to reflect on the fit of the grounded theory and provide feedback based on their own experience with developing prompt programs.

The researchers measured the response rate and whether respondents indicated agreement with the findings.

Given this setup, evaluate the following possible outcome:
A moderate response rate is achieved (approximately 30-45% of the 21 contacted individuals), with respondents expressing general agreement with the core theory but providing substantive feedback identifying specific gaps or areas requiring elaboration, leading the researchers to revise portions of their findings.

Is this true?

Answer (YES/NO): NO